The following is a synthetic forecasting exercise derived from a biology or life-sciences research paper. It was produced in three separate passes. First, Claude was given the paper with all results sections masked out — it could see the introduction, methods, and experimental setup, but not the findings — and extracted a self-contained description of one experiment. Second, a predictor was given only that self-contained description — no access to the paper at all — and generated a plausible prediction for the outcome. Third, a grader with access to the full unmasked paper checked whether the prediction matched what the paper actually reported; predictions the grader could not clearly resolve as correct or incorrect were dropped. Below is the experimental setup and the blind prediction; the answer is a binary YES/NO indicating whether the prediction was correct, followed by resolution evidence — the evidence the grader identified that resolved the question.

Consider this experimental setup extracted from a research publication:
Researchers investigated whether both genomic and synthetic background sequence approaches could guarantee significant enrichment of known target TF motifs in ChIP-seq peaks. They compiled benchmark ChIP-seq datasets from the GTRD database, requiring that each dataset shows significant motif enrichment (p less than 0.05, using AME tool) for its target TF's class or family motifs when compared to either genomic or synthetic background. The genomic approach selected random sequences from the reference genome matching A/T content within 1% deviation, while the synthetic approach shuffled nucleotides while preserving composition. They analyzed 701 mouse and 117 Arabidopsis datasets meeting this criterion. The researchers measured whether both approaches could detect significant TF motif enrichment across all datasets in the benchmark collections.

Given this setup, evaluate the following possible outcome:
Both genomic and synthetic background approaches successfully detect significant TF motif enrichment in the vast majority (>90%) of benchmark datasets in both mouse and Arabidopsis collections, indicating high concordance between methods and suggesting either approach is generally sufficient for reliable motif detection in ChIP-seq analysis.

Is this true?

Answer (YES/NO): NO